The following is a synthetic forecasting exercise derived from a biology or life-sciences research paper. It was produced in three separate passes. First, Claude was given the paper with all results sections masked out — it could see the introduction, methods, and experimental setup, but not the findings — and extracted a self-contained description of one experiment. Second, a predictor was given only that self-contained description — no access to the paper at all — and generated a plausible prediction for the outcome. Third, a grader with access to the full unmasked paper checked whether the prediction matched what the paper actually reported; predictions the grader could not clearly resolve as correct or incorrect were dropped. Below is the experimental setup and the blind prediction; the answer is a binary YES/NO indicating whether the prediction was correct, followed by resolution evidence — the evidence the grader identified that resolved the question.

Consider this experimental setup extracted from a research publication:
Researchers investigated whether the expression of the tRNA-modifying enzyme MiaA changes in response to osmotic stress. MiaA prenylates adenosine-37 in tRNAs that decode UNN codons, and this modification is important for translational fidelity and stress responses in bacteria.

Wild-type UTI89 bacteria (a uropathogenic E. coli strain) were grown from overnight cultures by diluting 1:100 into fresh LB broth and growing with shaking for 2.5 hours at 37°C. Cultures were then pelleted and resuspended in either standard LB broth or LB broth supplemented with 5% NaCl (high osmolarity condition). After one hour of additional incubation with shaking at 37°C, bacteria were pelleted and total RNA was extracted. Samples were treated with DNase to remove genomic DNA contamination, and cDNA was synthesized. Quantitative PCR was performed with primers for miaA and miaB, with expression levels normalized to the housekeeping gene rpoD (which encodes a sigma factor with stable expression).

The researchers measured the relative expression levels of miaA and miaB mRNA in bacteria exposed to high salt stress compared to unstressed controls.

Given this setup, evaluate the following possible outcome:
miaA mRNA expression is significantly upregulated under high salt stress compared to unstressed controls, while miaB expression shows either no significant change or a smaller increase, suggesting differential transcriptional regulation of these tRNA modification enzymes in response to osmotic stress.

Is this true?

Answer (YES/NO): NO